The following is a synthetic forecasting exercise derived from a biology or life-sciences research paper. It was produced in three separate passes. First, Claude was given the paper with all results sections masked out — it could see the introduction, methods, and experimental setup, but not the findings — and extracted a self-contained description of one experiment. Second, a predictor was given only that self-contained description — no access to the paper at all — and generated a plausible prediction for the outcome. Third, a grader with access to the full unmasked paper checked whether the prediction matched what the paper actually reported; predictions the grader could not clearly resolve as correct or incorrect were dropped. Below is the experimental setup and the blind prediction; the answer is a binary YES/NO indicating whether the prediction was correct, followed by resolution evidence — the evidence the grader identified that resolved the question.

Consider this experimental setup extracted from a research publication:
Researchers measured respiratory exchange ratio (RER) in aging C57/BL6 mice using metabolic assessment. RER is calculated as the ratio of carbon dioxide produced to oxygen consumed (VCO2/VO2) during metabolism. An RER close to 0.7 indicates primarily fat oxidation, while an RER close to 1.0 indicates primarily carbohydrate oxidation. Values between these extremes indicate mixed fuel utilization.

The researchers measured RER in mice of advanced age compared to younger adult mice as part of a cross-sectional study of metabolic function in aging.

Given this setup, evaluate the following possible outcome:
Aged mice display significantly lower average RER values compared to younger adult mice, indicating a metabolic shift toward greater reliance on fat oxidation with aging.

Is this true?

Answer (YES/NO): NO